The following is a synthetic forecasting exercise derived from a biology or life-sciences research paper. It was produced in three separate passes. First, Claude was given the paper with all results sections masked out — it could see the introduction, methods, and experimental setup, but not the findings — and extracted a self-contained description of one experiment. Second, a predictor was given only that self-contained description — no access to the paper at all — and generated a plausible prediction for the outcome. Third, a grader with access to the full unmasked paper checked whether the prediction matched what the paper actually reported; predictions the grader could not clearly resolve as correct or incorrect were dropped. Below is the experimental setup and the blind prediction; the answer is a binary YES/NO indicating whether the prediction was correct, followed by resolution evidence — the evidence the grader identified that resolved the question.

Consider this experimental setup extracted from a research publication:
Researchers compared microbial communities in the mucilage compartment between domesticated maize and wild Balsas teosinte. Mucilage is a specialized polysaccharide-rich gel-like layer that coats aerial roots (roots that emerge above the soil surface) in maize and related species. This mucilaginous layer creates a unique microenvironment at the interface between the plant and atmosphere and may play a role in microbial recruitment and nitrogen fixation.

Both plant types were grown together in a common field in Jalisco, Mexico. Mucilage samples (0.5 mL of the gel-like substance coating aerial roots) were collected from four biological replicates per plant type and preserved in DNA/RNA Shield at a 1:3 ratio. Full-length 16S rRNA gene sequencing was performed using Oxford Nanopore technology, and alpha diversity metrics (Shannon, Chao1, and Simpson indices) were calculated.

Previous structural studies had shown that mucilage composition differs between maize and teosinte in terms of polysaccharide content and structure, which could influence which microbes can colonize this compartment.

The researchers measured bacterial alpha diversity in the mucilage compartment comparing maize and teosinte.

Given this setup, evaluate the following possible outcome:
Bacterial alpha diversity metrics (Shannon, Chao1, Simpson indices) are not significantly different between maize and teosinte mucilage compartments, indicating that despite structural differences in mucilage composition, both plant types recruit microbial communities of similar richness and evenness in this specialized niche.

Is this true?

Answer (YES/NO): NO